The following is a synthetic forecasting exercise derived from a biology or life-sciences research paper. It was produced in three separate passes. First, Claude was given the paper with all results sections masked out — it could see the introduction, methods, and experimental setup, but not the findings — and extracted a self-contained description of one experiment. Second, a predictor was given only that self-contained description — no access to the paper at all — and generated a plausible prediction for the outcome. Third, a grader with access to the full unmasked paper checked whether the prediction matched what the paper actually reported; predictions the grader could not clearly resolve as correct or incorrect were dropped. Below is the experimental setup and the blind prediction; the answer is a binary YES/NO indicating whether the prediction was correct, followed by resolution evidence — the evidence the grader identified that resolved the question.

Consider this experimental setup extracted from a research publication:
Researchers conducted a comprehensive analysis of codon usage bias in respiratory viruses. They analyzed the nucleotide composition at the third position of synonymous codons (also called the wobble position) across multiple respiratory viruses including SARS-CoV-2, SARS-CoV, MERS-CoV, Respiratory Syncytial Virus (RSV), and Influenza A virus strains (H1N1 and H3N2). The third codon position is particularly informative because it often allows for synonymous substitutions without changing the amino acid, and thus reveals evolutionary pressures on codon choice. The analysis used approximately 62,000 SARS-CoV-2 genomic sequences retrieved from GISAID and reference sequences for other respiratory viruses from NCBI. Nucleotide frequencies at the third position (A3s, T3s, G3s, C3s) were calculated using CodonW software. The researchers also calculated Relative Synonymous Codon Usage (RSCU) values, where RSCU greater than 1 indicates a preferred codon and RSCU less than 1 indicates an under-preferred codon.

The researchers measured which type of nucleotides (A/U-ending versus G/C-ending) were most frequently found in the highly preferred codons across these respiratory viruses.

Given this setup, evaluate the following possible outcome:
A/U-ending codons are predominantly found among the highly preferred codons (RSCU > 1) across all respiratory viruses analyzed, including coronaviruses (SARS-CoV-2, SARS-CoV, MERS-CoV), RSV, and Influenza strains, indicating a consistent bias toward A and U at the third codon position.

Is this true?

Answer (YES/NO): YES